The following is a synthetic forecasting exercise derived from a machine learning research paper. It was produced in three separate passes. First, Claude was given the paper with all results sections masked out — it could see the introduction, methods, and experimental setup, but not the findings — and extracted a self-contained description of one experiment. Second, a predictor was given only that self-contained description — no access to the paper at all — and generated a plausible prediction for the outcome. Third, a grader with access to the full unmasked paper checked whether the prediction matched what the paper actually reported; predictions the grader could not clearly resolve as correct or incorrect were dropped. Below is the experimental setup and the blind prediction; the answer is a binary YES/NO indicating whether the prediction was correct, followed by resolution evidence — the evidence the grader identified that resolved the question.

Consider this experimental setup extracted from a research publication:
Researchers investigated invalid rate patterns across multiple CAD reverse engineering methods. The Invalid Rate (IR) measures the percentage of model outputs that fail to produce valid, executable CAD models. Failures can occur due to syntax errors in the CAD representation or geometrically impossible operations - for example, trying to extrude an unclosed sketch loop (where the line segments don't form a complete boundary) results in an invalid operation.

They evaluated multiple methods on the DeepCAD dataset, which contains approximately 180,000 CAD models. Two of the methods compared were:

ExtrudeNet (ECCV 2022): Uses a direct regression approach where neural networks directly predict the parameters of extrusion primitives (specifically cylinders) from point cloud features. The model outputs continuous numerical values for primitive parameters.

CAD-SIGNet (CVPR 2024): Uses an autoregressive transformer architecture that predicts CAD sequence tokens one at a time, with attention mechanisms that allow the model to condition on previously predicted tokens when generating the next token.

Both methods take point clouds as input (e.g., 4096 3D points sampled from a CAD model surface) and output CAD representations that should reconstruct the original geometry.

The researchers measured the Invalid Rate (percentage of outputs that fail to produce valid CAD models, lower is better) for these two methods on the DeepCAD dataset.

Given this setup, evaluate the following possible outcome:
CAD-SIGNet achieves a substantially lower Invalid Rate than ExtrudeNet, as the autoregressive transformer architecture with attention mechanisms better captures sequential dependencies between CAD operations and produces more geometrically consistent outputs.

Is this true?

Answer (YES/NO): YES